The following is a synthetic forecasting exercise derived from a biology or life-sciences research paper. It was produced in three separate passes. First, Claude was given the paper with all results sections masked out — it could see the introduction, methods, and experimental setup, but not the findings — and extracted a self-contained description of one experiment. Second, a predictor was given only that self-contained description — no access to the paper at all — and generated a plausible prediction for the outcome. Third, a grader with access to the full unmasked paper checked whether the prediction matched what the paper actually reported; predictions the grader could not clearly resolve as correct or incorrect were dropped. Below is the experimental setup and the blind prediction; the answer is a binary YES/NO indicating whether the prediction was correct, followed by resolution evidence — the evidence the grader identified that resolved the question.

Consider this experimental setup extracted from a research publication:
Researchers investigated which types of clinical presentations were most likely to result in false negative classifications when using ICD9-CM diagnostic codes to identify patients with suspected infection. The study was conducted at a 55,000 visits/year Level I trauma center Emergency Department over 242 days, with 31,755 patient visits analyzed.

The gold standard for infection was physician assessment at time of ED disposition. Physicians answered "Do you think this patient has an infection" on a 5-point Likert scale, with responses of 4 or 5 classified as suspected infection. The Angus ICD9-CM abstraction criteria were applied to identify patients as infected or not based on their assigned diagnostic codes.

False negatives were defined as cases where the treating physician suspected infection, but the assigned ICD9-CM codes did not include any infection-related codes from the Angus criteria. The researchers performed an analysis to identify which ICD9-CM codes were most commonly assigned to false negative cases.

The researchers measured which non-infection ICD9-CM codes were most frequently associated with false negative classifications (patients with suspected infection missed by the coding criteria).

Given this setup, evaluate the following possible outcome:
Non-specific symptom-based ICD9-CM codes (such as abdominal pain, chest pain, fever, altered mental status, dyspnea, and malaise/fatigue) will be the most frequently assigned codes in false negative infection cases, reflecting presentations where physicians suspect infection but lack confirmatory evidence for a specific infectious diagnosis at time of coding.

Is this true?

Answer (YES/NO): NO